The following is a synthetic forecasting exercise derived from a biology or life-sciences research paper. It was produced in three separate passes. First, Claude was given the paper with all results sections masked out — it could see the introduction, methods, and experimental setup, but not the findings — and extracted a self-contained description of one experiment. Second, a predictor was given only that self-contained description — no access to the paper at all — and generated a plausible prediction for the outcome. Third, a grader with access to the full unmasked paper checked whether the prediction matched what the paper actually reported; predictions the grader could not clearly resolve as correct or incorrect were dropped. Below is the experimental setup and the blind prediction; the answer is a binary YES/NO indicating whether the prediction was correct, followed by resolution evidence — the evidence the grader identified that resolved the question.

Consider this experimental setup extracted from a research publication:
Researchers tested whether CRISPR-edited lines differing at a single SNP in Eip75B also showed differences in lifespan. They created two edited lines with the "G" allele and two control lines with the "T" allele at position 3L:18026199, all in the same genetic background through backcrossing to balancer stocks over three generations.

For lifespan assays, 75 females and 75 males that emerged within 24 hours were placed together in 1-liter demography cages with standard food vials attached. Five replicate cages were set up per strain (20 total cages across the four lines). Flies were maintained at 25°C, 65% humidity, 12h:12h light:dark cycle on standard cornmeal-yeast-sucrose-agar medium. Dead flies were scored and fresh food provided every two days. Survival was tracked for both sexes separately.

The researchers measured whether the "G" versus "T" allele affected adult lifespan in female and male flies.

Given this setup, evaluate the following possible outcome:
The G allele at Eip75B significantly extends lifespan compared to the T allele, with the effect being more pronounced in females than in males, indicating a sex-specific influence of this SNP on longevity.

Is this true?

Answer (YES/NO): NO